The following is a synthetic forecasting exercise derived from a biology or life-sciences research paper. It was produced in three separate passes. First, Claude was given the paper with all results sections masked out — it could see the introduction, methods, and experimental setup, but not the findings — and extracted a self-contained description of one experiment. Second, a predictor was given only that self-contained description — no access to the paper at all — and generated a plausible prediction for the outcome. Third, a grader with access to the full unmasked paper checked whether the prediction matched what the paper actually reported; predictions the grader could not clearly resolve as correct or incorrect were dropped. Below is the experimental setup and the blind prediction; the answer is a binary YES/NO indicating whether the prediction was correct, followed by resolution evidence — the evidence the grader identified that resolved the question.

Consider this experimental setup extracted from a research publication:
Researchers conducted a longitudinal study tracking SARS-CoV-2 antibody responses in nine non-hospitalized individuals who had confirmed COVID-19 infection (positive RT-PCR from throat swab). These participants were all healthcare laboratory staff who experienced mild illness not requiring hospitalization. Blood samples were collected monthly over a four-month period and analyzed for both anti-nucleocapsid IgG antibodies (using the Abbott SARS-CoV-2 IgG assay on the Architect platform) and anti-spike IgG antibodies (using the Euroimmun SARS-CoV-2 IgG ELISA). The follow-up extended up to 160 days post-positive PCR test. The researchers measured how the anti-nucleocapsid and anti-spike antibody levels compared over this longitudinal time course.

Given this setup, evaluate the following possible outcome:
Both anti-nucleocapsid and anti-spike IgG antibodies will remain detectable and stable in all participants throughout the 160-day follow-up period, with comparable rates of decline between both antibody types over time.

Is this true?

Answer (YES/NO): NO